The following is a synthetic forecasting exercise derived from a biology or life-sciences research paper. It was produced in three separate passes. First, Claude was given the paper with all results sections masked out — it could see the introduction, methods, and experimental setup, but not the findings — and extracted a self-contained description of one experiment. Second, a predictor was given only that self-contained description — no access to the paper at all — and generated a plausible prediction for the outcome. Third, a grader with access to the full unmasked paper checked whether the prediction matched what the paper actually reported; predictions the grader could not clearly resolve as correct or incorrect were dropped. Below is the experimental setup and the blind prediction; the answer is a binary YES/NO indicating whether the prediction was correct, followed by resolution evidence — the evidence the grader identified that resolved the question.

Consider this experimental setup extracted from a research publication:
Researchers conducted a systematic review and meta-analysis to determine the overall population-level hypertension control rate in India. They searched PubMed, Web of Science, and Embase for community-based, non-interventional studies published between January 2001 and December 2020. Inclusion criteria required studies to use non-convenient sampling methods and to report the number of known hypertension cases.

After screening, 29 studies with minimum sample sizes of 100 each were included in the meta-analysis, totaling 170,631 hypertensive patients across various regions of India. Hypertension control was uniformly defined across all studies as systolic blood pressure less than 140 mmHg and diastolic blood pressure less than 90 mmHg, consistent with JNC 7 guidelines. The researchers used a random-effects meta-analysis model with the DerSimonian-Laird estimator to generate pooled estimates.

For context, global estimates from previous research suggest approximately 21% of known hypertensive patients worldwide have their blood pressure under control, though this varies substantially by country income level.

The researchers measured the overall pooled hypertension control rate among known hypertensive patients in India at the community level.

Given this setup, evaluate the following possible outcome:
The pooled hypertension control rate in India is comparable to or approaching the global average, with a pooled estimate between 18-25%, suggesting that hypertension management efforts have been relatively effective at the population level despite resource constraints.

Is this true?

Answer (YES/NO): NO